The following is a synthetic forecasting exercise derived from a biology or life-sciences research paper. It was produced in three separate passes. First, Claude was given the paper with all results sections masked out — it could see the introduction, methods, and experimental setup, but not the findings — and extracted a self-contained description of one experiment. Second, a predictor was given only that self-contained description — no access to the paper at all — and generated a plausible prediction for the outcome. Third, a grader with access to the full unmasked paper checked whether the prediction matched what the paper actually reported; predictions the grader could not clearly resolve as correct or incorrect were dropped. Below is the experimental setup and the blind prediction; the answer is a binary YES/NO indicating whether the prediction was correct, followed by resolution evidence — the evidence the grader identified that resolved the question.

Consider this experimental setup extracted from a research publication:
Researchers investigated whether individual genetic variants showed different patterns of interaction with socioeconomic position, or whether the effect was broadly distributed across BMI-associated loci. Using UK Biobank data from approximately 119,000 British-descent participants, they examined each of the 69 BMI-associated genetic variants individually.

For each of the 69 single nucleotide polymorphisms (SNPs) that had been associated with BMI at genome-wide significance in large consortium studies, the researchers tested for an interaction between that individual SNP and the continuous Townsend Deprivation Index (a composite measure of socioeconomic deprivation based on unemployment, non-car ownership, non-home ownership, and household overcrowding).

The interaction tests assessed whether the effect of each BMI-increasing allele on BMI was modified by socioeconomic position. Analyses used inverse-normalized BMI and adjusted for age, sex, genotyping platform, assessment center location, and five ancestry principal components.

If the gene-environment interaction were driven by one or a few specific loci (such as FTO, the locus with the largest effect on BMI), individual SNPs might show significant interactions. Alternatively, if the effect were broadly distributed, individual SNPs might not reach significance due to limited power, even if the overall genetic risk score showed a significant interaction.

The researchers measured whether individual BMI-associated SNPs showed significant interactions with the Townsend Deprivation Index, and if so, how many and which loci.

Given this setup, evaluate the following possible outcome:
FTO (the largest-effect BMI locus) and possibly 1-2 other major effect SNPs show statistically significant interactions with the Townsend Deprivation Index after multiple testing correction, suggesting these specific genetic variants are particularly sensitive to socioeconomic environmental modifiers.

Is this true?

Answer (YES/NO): NO